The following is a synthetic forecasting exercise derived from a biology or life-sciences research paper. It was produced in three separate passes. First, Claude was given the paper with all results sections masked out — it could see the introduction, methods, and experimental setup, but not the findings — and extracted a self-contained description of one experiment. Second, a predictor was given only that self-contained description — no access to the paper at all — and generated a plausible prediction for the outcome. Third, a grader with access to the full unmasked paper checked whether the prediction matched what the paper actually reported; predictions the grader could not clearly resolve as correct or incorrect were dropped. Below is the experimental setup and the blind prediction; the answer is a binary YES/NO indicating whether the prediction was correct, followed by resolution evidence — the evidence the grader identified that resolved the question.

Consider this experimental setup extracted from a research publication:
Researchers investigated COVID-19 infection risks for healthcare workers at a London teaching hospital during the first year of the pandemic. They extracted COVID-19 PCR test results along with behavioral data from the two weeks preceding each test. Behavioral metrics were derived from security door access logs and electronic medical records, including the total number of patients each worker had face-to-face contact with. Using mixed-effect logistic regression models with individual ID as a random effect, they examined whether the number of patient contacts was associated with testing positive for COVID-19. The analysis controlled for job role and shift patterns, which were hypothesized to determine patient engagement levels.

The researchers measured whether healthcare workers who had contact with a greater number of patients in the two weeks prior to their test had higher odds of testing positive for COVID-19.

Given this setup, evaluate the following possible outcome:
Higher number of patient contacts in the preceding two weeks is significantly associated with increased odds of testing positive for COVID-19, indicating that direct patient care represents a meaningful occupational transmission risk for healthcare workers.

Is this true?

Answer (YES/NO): YES